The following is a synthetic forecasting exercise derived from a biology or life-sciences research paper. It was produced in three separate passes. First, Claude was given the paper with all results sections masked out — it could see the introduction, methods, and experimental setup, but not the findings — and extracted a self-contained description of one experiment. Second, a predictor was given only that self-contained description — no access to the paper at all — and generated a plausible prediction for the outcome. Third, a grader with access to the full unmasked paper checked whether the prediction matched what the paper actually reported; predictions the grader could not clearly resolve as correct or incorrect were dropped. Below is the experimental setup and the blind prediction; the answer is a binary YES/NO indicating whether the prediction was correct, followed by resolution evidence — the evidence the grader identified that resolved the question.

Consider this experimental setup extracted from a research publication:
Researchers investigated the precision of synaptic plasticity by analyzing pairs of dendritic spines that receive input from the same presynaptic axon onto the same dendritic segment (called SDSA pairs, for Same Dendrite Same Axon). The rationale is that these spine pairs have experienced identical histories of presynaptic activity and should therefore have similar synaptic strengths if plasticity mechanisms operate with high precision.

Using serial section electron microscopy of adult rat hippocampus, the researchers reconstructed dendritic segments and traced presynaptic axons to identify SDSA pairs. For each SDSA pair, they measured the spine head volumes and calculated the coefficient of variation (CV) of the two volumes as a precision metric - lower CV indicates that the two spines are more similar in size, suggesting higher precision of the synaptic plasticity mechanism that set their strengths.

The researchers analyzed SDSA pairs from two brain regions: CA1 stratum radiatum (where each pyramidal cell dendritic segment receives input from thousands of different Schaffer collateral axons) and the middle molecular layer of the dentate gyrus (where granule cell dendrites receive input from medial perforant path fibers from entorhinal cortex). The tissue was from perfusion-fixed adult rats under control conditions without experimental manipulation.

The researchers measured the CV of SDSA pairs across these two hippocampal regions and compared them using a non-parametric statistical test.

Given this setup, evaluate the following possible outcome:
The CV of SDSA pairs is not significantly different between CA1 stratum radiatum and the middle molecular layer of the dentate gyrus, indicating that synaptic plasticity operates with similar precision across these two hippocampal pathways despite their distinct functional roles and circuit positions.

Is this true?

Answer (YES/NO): NO